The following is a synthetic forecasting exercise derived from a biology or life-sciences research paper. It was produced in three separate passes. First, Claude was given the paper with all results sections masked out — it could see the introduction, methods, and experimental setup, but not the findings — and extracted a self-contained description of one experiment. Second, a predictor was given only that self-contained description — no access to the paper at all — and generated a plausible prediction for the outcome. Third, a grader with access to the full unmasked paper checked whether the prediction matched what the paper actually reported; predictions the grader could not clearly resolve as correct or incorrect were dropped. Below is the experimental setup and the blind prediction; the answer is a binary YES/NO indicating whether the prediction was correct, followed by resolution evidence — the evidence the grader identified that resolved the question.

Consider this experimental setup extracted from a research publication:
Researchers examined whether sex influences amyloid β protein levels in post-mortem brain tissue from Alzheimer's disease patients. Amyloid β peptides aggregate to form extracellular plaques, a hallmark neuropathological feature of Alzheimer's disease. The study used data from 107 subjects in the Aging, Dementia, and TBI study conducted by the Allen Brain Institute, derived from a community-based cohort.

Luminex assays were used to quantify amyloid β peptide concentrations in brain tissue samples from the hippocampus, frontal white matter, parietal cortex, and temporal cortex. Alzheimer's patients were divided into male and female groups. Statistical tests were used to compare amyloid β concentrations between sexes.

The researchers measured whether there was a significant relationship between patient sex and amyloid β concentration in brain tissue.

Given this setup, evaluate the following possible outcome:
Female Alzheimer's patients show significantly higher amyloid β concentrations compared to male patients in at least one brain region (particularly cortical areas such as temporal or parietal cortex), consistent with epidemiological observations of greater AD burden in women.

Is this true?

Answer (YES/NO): NO